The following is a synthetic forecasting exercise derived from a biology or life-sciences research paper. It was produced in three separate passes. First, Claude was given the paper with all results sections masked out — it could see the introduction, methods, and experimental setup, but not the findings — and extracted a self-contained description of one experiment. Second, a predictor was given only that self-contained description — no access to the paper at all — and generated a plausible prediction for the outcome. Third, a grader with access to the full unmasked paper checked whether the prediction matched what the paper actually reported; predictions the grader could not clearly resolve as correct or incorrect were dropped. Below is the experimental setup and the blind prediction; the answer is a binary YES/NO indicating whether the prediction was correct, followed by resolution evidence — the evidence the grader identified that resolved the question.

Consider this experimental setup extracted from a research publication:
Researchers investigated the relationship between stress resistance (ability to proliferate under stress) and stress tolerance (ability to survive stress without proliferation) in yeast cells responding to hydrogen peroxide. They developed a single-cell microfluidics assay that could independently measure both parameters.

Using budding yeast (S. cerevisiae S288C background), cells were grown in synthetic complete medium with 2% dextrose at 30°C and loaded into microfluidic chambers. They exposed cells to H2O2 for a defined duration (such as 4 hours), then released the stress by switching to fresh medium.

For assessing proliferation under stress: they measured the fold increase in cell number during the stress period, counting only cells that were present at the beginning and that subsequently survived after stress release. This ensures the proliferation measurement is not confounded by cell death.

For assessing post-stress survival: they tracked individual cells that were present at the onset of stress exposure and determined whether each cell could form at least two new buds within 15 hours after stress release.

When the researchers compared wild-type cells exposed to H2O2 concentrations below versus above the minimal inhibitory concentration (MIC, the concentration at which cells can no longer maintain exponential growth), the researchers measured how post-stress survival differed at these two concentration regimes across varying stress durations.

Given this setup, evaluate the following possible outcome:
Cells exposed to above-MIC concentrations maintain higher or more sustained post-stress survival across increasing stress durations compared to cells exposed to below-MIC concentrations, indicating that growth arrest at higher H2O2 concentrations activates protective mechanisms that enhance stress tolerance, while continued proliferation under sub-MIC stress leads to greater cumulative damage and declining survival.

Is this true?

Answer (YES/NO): NO